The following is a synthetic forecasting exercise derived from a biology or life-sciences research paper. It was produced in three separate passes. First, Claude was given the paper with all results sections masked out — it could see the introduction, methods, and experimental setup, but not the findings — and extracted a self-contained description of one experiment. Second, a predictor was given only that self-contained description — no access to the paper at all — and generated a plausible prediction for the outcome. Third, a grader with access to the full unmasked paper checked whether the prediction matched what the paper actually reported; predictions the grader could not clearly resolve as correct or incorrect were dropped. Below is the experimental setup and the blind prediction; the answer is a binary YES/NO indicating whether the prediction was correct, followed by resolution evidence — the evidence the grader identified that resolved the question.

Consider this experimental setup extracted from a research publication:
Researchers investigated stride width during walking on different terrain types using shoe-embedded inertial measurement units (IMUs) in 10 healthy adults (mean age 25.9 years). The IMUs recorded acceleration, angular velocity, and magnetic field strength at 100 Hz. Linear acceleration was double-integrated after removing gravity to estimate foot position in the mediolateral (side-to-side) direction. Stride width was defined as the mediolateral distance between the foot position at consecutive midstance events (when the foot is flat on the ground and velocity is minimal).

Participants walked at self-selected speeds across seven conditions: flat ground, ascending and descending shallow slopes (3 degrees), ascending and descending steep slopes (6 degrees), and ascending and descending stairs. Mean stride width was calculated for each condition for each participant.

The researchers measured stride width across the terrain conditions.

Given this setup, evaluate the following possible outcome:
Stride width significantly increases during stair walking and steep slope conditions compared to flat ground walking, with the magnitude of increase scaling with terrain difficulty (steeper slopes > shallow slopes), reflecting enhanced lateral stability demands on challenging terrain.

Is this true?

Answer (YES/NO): NO